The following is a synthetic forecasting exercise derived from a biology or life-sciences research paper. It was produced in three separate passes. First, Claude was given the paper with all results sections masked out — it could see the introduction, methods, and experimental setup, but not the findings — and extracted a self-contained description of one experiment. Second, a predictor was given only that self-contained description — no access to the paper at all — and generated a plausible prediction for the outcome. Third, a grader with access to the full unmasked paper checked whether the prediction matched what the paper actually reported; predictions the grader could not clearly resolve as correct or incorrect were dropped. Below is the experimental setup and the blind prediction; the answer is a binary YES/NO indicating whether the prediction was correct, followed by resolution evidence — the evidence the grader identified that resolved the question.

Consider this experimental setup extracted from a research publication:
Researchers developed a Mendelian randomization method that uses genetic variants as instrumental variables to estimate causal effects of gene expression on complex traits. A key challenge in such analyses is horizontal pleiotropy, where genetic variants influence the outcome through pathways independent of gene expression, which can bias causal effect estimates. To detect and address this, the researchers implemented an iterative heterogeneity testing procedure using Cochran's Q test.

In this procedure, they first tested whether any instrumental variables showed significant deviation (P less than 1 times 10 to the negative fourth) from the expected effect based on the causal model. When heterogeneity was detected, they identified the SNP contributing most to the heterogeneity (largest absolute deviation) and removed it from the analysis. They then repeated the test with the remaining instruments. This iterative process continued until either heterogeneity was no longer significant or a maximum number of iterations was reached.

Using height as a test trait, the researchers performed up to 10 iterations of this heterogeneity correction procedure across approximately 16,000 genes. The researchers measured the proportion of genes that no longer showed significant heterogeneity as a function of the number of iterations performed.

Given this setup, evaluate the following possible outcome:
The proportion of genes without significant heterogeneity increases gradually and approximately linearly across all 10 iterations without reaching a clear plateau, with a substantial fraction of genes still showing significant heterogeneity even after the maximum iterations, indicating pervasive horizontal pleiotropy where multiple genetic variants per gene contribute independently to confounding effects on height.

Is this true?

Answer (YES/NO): NO